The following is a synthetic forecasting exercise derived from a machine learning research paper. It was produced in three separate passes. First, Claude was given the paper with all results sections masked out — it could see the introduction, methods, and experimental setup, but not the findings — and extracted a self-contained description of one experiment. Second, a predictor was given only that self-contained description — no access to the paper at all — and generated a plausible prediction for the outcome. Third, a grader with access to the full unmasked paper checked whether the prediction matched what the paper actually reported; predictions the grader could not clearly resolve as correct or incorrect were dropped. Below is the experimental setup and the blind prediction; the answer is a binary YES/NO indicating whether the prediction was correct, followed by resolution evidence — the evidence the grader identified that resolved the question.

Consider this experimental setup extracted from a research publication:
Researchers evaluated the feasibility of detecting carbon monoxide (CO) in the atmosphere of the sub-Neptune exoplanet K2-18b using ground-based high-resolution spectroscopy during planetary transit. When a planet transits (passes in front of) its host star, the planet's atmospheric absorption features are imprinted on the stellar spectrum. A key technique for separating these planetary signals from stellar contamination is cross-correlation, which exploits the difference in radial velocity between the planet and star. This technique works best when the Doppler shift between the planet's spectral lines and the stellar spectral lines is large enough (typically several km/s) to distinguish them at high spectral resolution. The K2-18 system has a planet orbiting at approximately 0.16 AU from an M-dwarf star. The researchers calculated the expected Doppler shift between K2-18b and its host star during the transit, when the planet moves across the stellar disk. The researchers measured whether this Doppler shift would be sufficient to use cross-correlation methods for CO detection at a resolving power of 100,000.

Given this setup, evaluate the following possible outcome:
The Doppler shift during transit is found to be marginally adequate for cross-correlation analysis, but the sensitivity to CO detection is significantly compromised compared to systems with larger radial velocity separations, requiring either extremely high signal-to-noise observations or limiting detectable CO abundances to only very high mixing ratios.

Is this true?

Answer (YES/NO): NO